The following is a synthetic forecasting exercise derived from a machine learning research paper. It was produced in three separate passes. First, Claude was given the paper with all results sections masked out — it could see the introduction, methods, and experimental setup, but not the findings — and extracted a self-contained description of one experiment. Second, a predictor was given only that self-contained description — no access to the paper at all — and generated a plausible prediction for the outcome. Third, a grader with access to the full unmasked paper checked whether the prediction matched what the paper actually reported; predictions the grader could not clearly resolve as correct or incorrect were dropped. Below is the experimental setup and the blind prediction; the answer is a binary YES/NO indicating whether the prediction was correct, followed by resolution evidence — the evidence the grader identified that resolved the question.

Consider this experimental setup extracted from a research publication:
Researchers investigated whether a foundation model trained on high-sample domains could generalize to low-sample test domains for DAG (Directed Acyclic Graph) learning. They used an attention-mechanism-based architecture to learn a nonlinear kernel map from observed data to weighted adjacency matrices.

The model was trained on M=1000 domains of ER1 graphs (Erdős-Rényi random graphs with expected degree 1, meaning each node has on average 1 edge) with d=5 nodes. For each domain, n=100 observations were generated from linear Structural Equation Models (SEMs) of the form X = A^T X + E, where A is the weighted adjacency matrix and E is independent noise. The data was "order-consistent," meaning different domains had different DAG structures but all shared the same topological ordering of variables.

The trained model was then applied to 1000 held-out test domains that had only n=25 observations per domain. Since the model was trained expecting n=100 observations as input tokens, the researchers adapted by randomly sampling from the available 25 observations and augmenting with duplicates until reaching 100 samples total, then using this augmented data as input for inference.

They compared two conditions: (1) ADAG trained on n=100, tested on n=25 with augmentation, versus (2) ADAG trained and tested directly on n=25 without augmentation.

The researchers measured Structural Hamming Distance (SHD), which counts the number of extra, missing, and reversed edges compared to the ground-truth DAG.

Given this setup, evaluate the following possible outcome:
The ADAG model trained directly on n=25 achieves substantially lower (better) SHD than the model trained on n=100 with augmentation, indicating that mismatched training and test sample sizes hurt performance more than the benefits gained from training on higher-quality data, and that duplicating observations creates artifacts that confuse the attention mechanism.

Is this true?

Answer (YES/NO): NO